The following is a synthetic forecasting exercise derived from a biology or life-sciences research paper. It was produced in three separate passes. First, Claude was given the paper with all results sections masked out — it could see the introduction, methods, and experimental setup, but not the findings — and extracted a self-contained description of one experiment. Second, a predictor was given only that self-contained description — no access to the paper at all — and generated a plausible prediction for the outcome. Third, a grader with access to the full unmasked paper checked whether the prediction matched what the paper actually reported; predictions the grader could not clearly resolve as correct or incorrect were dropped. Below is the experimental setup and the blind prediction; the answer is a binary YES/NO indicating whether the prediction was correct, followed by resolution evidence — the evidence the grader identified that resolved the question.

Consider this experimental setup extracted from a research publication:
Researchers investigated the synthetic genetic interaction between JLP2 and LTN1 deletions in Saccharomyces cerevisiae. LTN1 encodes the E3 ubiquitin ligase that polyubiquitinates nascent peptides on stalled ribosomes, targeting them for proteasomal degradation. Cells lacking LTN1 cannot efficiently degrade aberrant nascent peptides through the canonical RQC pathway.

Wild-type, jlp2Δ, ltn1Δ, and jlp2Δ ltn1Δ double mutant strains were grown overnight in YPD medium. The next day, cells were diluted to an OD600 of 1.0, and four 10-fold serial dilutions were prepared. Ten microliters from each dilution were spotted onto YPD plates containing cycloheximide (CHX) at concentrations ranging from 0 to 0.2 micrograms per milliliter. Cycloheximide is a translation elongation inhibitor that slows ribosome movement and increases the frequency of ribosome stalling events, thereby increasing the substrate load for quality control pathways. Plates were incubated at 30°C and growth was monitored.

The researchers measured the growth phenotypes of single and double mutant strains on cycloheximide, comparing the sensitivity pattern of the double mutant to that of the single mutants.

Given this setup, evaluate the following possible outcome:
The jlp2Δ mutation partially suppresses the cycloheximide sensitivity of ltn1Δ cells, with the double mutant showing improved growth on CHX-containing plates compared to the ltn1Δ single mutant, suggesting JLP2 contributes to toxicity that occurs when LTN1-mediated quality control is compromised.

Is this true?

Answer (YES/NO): NO